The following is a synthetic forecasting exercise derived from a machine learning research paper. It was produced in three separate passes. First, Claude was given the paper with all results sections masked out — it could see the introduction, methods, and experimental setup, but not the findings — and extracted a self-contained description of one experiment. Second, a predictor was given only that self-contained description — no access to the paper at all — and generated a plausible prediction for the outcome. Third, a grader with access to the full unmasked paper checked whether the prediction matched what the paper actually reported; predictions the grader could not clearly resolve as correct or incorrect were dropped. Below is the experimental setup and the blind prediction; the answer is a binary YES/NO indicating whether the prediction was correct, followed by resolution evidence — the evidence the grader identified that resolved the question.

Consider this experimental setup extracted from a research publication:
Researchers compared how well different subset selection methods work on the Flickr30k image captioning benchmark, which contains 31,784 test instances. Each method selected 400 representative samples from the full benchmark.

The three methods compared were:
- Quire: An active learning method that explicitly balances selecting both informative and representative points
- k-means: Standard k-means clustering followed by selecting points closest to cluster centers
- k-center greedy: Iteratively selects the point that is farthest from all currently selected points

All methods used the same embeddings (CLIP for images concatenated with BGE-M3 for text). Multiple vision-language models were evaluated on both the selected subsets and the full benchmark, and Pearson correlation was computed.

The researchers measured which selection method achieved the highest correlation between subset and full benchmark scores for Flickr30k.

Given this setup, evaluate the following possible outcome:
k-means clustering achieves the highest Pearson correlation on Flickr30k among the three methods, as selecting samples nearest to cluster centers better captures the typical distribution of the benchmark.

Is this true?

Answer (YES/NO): NO